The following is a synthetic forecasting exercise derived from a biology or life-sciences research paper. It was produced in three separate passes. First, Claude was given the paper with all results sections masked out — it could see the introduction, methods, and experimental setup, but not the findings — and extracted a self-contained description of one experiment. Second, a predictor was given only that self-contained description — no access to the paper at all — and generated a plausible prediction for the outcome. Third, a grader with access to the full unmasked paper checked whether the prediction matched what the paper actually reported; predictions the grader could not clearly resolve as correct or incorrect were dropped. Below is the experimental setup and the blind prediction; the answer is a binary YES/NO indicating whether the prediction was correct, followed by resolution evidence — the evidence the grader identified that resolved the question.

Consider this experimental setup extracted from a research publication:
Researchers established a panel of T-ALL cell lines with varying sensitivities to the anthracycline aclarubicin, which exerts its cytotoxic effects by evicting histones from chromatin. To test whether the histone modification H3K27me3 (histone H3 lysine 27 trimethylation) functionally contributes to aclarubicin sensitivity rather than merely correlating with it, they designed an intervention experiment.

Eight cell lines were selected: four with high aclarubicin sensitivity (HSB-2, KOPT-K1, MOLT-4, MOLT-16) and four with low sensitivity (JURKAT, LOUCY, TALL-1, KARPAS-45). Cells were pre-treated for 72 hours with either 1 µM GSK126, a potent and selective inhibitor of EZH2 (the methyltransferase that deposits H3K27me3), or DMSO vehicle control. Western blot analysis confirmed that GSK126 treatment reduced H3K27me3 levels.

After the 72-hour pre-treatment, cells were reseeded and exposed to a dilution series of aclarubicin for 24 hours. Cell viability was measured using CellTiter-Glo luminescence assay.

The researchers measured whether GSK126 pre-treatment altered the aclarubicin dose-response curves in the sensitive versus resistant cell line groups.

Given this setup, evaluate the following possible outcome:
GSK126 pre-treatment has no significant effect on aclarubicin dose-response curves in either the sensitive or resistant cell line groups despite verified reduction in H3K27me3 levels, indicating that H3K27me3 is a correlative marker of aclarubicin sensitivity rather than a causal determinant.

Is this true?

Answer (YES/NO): YES